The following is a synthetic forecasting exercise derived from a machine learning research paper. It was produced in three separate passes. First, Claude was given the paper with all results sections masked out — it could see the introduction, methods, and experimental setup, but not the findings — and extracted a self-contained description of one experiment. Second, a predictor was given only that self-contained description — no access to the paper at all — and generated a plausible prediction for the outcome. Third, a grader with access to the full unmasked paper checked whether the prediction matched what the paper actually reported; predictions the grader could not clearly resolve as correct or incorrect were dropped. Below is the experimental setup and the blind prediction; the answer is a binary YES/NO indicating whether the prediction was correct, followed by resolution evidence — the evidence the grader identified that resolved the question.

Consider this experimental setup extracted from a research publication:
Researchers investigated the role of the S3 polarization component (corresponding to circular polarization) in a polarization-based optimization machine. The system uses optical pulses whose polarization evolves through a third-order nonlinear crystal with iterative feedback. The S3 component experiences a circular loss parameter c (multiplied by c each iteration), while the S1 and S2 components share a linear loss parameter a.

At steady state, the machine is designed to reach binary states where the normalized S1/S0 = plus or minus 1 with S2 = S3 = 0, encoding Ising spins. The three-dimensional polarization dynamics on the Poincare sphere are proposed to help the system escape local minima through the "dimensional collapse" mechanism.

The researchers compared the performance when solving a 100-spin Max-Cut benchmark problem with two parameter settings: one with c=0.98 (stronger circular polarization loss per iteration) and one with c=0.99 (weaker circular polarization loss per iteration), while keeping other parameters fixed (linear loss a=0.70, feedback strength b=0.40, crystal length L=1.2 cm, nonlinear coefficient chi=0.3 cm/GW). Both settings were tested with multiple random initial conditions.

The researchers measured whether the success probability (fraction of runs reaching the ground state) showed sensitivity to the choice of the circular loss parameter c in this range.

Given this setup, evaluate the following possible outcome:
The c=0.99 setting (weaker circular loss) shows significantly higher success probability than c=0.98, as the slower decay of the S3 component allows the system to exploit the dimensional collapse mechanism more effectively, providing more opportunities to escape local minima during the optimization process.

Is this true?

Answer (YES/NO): YES